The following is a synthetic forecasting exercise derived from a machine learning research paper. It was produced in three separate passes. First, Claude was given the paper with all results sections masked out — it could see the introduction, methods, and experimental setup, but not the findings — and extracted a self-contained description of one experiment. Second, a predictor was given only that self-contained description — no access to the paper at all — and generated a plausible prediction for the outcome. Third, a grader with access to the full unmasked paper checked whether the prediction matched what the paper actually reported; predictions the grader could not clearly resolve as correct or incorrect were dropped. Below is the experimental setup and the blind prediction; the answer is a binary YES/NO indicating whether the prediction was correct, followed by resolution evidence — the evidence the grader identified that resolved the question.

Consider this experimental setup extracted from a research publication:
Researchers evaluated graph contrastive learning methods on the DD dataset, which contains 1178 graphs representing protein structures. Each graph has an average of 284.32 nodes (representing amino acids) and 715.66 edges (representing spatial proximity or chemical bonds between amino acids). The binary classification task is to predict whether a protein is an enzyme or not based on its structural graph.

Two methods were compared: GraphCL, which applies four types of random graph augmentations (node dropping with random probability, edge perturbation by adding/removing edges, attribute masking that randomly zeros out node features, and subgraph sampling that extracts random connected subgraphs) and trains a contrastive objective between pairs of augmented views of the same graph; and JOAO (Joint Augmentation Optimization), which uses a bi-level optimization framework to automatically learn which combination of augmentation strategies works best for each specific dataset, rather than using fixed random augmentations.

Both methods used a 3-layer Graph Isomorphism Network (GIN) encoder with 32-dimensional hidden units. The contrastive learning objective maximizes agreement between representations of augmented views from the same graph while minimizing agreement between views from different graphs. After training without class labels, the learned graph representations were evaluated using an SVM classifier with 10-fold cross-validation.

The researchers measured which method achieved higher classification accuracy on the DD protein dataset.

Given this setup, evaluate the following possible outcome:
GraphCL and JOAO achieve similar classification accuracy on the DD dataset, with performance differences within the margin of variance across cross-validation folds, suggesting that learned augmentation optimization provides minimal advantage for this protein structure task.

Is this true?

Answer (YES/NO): NO